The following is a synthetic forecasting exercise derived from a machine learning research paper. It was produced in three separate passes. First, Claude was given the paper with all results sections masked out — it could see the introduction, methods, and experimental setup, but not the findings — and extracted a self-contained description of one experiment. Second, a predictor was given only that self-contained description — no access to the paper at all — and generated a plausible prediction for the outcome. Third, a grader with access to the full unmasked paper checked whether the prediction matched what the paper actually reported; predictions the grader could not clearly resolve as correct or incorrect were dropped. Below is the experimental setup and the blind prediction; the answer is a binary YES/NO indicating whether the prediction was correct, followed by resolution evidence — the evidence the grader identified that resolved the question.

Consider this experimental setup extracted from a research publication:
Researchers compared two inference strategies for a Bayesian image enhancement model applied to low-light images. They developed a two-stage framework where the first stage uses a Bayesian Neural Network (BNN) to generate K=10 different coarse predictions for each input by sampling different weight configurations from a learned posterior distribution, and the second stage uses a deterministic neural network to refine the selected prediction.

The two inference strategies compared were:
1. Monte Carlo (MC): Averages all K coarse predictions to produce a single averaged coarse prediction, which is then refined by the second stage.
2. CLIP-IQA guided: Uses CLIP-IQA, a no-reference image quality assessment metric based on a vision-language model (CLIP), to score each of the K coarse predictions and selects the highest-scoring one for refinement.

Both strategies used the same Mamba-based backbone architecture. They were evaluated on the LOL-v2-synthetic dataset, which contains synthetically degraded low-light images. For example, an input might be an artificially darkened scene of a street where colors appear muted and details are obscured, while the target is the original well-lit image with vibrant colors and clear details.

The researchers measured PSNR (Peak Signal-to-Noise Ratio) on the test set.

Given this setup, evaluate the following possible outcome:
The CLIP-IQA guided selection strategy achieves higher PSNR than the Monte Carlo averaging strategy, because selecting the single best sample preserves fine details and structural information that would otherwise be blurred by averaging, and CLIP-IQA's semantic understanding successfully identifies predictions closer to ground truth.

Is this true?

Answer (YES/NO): YES